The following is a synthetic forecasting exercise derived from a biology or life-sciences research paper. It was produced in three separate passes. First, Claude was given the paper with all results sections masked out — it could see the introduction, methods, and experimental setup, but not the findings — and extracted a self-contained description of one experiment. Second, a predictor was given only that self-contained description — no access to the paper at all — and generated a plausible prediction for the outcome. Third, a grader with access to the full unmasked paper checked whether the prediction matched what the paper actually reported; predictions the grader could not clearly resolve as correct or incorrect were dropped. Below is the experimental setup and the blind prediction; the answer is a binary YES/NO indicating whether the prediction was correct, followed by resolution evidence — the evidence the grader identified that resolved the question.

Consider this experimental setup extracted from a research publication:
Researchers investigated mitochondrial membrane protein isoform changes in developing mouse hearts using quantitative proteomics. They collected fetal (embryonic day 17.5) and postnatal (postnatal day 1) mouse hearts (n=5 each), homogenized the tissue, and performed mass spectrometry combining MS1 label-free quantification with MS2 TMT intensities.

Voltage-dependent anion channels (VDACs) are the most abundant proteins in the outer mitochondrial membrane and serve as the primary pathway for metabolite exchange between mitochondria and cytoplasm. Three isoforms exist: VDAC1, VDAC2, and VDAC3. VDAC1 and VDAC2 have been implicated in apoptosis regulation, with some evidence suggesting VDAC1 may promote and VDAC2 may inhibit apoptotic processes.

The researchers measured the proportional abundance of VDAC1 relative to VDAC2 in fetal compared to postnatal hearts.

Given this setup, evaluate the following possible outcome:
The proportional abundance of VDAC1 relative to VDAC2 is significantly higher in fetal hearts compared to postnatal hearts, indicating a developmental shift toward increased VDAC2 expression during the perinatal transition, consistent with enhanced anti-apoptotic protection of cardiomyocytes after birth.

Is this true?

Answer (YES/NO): NO